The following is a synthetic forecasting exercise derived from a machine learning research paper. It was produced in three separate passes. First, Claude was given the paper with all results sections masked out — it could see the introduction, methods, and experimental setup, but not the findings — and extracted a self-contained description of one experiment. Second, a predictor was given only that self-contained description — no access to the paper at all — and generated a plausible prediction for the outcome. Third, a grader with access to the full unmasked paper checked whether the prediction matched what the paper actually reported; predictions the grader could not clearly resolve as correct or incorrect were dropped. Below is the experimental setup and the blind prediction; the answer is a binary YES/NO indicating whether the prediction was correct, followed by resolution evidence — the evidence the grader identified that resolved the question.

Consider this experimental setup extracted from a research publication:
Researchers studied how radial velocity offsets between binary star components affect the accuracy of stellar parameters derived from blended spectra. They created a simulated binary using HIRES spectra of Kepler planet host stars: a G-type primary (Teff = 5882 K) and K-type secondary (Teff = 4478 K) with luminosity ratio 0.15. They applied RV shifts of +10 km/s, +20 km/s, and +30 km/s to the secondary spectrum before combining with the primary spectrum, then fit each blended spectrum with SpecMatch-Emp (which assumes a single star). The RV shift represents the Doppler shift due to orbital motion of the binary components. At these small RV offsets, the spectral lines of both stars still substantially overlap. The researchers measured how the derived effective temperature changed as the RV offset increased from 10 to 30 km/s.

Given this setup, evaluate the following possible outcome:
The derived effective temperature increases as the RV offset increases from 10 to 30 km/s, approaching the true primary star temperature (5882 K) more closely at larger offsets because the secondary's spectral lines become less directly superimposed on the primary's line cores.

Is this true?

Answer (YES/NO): YES